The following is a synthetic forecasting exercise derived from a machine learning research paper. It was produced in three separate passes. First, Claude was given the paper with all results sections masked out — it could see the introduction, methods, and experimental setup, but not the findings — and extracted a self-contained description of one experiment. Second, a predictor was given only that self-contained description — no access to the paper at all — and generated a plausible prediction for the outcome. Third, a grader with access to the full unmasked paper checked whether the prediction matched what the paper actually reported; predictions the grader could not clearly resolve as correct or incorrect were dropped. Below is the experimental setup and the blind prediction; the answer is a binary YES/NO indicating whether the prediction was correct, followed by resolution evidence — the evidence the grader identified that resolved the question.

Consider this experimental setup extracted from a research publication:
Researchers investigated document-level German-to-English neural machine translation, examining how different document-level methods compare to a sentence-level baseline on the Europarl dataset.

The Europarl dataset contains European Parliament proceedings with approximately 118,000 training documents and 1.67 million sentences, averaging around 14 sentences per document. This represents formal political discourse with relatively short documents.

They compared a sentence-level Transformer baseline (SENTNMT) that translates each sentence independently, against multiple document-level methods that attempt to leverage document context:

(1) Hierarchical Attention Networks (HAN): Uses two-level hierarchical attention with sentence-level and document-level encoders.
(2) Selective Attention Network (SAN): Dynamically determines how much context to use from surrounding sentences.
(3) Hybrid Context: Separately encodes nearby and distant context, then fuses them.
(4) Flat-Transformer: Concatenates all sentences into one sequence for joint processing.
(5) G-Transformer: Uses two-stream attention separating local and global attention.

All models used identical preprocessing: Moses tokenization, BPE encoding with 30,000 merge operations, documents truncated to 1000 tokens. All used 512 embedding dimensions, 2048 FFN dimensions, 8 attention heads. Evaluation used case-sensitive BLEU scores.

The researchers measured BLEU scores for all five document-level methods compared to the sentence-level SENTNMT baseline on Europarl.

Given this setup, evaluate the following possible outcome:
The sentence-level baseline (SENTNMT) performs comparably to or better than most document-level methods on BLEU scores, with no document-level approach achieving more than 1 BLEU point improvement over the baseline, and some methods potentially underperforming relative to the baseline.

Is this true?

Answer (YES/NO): NO